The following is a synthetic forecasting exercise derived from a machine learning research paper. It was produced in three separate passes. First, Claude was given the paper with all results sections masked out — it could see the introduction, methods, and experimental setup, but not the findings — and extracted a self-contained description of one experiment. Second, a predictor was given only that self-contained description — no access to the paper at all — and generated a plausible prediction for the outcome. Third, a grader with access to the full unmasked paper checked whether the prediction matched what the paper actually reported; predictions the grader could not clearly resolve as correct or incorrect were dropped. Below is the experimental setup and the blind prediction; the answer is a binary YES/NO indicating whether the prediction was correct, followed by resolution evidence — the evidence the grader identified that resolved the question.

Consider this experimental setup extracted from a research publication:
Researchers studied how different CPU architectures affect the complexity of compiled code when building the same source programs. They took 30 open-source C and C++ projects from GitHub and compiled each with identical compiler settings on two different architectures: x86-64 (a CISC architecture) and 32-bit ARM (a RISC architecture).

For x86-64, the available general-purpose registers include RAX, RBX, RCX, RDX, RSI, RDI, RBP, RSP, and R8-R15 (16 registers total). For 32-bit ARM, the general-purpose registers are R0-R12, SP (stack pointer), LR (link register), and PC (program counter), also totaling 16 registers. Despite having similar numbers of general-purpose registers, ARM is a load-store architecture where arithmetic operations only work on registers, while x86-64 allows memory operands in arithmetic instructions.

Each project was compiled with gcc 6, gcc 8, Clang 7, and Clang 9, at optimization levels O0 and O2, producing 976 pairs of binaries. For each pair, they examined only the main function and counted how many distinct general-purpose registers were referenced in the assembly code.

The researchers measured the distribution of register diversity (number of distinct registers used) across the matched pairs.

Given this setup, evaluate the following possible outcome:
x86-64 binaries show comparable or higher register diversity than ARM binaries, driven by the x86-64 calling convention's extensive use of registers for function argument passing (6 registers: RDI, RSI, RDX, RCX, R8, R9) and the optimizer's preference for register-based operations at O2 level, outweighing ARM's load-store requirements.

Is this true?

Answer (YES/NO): NO